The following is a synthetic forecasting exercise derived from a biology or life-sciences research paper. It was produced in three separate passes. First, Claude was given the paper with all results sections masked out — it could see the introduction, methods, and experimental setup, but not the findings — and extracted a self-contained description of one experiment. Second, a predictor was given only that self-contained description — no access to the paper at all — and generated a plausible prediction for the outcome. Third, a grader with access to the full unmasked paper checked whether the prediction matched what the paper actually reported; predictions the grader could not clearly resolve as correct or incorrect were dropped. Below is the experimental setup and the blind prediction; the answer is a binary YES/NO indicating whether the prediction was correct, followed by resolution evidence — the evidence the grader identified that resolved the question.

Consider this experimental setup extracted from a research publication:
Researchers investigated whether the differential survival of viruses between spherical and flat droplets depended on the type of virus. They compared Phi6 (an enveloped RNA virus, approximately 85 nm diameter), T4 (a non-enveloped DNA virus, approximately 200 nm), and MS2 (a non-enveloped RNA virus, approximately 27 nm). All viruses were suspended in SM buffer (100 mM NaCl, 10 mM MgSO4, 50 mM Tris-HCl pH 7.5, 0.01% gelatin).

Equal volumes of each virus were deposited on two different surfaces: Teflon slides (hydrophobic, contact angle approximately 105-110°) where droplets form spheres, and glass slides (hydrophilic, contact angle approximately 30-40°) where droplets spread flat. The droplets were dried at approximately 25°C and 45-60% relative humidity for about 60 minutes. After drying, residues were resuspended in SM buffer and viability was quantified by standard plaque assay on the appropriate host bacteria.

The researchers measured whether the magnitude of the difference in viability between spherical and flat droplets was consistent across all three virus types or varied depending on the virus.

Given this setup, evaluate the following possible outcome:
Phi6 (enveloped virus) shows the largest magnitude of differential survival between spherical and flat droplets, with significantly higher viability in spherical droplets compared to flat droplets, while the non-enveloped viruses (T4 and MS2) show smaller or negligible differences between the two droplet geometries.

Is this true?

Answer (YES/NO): NO